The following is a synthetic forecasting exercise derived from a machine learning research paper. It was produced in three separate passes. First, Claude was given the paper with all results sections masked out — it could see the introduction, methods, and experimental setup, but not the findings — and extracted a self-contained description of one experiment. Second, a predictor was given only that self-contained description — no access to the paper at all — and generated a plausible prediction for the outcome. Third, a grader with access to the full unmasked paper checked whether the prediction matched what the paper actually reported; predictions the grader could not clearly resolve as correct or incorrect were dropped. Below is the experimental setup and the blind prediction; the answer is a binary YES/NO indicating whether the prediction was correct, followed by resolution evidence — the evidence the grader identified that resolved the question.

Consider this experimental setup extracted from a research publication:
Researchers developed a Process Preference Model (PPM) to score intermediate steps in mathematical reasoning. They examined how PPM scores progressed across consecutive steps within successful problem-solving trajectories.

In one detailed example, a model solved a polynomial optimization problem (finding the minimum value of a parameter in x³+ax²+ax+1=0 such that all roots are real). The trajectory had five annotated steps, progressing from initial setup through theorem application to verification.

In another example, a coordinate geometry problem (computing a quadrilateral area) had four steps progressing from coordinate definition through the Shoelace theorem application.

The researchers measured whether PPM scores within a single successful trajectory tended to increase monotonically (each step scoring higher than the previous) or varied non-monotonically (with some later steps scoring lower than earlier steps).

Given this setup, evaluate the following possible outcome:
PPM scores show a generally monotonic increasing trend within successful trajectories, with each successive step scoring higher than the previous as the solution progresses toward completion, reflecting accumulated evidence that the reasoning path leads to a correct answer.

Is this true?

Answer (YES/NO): YES